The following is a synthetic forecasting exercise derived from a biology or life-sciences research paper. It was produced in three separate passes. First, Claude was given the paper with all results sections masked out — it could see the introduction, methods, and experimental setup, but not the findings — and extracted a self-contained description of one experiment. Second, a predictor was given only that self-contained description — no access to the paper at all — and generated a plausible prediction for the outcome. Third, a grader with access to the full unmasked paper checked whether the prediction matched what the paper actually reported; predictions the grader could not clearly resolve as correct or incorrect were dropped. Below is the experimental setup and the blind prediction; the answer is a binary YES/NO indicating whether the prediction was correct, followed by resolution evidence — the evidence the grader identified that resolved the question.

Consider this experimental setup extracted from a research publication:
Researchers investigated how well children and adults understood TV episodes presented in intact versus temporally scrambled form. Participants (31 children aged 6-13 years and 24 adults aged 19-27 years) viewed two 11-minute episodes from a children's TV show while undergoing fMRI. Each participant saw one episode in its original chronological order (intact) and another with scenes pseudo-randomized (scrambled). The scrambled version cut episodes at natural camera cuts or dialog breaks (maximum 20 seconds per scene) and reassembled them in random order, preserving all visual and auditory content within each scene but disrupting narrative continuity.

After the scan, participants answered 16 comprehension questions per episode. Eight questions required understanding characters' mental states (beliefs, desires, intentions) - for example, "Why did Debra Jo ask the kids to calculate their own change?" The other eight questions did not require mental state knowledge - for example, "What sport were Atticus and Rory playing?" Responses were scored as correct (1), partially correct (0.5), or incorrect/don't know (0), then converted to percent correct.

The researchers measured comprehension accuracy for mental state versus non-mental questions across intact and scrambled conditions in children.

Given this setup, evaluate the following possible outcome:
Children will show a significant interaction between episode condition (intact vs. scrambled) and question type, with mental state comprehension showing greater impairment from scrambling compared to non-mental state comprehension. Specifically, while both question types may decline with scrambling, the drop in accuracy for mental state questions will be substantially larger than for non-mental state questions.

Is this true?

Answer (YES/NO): YES